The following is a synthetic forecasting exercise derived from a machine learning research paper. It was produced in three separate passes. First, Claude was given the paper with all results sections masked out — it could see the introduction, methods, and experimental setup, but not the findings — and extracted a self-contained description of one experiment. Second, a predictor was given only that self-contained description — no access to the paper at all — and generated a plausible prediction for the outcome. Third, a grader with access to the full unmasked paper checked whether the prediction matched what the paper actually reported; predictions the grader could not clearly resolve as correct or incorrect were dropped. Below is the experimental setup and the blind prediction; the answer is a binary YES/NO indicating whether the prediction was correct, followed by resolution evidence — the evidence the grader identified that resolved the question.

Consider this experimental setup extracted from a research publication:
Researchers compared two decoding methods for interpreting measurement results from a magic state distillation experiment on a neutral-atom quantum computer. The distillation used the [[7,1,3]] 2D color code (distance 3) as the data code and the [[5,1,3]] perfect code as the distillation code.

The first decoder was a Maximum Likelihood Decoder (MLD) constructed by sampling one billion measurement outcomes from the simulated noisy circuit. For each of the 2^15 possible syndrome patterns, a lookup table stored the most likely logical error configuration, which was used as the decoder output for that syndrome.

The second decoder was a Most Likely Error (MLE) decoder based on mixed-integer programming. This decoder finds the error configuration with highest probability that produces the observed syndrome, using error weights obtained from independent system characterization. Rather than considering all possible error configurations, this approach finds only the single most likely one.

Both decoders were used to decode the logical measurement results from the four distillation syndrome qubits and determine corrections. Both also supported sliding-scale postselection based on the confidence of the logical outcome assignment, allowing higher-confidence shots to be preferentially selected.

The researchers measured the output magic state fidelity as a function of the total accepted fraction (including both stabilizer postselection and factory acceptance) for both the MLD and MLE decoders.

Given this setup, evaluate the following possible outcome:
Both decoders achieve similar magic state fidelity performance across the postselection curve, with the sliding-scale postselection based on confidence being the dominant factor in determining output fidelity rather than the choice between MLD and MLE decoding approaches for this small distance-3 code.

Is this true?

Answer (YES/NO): YES